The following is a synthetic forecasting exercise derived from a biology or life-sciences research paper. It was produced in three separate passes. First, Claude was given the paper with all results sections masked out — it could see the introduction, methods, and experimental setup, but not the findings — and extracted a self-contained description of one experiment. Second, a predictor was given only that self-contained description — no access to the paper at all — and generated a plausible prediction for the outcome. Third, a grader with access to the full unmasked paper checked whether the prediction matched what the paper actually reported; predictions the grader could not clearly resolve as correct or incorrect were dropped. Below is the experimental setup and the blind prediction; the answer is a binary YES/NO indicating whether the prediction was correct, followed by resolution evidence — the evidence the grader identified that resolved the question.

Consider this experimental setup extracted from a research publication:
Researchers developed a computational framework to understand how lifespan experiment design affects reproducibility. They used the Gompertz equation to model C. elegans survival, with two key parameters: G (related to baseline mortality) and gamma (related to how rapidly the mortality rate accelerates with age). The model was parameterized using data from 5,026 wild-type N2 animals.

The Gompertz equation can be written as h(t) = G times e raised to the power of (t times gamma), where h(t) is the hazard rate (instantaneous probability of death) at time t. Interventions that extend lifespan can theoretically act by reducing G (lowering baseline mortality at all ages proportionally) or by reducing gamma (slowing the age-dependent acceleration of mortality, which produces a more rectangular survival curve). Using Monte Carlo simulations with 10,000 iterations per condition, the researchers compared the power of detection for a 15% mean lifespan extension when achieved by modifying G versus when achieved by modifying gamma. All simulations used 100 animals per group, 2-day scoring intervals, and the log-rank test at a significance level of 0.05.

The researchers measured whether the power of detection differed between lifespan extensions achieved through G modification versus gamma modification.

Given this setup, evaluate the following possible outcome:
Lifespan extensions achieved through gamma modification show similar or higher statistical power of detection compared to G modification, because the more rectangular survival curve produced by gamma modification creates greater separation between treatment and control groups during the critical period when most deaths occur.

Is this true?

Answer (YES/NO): YES